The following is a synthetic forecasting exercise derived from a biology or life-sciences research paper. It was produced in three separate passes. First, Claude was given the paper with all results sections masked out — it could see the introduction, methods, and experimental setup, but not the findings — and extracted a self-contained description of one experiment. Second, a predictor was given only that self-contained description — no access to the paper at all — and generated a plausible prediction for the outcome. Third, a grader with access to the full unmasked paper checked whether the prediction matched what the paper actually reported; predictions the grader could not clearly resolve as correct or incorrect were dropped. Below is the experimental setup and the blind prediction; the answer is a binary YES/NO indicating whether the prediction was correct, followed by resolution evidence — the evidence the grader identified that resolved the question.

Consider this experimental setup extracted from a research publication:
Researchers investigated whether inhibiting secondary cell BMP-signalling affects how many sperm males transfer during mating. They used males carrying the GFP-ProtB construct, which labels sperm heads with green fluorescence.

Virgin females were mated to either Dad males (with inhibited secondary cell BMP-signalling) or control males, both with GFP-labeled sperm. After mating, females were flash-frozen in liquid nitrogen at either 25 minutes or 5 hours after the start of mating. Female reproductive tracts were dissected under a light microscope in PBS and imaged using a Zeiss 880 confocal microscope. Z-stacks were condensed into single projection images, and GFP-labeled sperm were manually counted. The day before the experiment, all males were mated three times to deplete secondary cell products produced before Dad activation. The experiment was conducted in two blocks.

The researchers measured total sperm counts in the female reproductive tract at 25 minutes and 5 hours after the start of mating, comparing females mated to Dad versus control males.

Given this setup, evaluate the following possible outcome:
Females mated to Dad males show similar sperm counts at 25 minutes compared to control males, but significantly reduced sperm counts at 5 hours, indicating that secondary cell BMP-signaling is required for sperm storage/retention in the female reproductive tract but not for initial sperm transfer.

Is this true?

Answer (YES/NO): YES